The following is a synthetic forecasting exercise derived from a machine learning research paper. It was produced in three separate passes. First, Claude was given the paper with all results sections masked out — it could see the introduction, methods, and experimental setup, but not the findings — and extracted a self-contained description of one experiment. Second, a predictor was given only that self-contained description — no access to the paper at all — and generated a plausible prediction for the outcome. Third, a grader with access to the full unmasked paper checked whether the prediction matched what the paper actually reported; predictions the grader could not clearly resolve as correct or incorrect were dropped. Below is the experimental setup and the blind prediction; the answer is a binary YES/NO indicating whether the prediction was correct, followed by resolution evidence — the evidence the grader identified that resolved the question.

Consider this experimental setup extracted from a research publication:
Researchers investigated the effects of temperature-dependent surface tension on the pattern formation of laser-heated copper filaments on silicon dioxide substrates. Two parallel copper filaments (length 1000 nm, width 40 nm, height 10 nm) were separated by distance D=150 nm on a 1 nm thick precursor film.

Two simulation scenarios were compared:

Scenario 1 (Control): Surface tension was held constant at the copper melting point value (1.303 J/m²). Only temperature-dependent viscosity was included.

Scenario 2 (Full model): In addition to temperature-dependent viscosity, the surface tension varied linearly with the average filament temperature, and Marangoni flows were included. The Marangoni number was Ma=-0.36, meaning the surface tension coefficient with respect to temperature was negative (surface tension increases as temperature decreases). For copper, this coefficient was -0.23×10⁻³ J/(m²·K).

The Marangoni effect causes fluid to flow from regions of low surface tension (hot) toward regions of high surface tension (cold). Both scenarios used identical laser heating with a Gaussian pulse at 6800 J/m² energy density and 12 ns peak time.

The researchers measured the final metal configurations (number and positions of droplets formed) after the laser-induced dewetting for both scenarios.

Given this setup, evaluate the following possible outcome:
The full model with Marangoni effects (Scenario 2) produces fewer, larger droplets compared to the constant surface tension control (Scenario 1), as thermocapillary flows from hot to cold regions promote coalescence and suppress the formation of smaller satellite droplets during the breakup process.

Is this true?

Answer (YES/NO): NO